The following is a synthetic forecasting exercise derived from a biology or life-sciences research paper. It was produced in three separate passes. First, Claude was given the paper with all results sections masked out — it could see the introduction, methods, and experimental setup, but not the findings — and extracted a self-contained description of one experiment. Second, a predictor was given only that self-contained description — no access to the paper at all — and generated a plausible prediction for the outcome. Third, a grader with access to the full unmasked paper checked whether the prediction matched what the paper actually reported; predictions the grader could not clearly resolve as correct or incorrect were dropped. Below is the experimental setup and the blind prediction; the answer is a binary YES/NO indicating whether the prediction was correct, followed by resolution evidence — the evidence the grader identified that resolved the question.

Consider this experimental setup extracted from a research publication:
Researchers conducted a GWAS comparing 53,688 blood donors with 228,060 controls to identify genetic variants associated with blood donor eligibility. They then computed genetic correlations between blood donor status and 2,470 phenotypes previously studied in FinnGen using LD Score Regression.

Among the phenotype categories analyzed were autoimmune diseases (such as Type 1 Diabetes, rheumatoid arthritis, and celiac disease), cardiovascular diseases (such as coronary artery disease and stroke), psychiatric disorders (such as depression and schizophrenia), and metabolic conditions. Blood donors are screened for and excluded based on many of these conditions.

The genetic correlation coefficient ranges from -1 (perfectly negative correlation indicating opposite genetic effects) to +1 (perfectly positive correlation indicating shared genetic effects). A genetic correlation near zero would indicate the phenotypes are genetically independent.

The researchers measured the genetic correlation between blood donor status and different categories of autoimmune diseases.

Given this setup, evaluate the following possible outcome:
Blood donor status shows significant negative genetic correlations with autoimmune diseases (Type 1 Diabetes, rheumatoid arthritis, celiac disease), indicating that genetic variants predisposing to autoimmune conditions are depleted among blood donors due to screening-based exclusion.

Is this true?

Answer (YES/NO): YES